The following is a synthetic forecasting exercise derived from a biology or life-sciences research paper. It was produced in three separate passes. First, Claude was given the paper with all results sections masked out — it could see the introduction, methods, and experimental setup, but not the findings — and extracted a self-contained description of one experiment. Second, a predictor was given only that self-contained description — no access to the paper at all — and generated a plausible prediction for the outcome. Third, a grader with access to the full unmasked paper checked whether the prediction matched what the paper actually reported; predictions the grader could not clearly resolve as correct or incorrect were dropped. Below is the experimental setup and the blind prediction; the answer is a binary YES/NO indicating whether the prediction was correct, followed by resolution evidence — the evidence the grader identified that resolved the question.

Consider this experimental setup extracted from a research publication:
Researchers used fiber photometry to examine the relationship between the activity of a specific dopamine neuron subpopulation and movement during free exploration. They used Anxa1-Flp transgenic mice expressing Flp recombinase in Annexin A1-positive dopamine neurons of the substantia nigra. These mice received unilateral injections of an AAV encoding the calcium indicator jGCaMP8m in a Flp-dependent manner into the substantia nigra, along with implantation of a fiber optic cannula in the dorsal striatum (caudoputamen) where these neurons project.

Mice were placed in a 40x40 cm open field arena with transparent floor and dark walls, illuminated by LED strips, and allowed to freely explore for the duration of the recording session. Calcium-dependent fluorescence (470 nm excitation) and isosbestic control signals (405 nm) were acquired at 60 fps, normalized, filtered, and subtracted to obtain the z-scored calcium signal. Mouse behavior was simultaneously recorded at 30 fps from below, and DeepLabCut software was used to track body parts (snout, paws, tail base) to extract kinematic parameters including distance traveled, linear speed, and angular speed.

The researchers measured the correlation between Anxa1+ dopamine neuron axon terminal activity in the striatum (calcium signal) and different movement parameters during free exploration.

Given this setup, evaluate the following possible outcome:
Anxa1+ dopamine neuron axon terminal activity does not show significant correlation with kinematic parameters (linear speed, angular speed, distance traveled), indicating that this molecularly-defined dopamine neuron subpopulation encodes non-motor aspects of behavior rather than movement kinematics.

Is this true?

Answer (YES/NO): NO